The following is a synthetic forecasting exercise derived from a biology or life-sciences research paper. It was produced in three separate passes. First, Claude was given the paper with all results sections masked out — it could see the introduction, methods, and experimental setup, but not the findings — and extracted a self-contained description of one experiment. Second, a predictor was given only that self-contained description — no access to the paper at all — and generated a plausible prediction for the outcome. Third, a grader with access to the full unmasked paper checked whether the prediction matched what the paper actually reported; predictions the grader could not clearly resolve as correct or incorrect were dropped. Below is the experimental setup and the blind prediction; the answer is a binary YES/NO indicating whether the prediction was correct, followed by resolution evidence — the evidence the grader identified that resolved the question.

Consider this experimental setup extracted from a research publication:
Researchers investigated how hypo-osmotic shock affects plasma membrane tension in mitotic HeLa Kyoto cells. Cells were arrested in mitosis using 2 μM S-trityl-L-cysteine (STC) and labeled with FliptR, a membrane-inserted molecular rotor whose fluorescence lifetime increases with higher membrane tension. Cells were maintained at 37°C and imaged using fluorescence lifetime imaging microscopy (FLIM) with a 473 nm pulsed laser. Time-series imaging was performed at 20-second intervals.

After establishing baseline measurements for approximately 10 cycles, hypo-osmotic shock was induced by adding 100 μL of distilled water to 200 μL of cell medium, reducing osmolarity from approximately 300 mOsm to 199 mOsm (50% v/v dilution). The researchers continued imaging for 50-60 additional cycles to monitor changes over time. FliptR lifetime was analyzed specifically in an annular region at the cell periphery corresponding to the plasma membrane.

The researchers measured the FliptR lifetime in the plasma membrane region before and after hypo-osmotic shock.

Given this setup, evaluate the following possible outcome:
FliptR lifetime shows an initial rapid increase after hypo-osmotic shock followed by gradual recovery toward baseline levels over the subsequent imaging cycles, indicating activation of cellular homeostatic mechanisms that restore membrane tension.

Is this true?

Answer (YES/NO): NO